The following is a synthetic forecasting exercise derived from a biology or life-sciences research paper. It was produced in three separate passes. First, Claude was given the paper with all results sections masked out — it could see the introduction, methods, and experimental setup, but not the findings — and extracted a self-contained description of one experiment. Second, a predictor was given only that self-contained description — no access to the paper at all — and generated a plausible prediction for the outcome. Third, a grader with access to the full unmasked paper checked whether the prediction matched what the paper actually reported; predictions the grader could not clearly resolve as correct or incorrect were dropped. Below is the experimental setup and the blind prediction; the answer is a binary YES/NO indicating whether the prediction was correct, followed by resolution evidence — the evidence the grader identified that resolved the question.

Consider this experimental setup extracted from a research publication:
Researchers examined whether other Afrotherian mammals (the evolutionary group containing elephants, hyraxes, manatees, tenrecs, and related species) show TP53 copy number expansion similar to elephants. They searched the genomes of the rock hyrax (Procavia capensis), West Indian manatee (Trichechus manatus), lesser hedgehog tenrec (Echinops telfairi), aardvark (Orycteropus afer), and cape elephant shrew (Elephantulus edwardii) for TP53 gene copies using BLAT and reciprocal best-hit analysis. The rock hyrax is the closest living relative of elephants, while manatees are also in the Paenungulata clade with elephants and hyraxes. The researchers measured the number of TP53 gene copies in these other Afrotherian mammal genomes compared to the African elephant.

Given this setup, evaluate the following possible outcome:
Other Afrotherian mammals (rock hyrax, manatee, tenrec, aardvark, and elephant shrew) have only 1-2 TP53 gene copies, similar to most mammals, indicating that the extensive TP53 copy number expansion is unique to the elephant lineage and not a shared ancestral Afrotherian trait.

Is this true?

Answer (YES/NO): YES